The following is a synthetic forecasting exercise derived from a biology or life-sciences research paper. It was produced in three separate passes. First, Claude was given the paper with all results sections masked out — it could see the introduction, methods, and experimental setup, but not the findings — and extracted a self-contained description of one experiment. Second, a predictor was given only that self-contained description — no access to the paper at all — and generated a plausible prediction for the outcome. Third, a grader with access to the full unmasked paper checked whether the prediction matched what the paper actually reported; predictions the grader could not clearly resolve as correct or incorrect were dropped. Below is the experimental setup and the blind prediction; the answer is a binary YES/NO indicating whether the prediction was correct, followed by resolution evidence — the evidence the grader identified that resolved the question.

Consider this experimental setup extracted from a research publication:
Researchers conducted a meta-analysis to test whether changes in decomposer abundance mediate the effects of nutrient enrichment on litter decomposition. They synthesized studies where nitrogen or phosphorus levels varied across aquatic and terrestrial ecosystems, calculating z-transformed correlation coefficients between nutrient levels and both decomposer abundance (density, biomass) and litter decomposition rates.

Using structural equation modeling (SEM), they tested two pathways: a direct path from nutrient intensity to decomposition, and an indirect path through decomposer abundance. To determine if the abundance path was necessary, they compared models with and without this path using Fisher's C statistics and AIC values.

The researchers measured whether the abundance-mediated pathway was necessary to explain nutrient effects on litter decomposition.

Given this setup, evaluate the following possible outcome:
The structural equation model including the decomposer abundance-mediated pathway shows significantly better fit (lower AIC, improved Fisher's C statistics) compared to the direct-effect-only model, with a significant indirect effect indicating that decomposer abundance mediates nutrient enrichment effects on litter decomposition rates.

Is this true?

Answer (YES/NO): NO